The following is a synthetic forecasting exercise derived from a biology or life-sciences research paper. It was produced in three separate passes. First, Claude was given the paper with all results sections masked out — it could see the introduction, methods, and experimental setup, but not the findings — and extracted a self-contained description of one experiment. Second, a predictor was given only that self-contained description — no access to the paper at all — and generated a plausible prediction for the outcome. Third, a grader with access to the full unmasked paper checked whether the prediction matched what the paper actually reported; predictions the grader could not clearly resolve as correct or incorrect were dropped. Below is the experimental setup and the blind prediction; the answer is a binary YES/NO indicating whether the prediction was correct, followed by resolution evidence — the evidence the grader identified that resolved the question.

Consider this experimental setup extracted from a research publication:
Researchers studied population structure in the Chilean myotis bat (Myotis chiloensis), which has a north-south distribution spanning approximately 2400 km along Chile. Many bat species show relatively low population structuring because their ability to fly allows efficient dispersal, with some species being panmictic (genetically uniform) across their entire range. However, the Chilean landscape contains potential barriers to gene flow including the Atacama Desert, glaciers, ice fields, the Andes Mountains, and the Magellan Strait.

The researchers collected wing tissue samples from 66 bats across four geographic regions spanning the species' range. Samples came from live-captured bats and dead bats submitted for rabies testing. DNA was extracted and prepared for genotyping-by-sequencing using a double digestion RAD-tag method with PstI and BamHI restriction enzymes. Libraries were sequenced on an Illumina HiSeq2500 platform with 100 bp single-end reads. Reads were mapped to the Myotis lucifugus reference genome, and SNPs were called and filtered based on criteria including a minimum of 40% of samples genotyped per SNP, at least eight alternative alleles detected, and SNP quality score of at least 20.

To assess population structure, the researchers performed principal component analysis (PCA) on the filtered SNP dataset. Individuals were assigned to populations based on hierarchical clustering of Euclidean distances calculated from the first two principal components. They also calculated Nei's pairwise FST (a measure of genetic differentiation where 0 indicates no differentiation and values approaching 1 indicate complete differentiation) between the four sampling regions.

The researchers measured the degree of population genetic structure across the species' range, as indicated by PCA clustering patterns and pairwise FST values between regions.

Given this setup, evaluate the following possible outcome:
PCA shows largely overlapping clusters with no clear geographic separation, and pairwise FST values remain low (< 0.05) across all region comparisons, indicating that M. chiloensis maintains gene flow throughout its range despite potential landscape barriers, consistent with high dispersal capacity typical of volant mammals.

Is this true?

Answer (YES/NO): NO